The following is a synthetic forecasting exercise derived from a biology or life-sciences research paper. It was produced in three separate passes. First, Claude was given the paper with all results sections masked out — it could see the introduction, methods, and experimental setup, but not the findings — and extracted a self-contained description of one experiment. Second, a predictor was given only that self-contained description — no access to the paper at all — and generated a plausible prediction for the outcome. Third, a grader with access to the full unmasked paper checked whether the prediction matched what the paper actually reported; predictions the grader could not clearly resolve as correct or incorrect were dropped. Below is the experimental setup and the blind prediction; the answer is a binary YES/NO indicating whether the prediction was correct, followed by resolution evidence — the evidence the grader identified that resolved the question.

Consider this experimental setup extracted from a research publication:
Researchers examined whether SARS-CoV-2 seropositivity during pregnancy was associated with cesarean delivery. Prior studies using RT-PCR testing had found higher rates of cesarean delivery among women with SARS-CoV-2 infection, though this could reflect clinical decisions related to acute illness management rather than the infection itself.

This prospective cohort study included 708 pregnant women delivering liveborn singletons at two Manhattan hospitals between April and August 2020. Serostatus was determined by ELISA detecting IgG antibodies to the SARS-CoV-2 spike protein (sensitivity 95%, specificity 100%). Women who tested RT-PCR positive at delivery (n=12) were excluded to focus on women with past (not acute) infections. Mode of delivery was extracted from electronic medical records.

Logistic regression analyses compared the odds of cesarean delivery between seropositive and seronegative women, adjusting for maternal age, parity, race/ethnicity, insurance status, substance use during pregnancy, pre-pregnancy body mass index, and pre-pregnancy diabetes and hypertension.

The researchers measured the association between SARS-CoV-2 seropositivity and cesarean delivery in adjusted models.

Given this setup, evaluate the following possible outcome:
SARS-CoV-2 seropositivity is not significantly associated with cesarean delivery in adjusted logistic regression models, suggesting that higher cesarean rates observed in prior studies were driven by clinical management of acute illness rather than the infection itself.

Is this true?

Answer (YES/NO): NO